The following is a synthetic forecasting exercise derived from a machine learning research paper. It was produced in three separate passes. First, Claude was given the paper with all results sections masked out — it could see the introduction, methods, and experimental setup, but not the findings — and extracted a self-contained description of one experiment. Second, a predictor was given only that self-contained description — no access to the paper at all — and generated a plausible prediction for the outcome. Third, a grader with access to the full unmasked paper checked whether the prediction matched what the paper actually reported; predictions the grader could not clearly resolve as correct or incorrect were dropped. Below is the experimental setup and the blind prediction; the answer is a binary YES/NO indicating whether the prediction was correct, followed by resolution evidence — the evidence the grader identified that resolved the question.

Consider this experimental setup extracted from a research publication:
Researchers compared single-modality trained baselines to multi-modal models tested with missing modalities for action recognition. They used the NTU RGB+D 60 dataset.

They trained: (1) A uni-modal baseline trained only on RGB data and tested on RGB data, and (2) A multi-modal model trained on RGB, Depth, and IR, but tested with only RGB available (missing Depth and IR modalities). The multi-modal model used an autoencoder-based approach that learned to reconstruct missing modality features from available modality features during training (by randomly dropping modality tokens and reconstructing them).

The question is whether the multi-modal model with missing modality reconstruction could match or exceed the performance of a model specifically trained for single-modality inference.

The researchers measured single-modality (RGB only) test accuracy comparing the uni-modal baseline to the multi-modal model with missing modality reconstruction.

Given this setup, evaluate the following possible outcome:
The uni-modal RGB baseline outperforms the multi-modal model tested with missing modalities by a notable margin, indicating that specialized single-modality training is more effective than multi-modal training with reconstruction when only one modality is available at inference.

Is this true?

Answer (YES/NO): YES